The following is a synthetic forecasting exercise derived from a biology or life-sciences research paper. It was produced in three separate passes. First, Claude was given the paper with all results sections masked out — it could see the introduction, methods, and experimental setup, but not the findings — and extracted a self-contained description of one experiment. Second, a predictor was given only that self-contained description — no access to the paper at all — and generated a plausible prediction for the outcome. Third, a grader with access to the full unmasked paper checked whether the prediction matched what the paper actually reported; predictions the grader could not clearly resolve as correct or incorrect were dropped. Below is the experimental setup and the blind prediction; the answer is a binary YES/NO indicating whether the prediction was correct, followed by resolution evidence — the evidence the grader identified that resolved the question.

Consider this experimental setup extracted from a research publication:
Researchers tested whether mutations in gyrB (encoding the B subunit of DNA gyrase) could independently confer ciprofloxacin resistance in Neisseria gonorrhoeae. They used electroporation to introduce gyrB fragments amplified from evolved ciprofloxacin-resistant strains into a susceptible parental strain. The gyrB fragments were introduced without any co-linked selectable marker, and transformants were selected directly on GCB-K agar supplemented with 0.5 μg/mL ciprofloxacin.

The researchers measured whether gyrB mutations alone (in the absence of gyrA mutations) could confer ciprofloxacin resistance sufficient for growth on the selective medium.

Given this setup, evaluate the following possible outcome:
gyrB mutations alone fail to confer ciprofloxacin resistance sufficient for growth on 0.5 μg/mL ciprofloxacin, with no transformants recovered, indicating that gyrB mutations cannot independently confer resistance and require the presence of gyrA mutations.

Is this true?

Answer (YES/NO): NO